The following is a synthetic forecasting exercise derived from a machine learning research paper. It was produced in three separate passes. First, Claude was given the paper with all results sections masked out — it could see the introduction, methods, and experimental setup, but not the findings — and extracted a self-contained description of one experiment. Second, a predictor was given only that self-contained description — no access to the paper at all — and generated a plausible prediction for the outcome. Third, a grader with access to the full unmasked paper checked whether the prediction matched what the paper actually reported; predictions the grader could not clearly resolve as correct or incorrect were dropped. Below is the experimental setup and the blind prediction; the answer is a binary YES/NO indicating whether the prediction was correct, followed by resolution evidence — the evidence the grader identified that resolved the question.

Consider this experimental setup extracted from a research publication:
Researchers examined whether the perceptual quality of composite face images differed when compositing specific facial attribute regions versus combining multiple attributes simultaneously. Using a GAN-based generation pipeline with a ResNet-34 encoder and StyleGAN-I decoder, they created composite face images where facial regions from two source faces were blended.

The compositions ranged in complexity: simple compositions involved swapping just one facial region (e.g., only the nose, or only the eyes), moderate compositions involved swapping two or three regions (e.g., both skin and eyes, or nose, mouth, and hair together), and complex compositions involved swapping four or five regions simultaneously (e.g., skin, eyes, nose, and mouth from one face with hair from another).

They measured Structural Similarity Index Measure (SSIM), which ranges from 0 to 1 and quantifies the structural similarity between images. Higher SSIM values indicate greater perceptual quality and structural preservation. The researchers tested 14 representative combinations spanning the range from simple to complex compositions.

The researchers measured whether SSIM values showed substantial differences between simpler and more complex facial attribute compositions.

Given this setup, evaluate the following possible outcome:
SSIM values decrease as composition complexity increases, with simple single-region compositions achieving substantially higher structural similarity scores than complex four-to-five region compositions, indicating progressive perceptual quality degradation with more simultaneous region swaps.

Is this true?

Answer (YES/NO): NO